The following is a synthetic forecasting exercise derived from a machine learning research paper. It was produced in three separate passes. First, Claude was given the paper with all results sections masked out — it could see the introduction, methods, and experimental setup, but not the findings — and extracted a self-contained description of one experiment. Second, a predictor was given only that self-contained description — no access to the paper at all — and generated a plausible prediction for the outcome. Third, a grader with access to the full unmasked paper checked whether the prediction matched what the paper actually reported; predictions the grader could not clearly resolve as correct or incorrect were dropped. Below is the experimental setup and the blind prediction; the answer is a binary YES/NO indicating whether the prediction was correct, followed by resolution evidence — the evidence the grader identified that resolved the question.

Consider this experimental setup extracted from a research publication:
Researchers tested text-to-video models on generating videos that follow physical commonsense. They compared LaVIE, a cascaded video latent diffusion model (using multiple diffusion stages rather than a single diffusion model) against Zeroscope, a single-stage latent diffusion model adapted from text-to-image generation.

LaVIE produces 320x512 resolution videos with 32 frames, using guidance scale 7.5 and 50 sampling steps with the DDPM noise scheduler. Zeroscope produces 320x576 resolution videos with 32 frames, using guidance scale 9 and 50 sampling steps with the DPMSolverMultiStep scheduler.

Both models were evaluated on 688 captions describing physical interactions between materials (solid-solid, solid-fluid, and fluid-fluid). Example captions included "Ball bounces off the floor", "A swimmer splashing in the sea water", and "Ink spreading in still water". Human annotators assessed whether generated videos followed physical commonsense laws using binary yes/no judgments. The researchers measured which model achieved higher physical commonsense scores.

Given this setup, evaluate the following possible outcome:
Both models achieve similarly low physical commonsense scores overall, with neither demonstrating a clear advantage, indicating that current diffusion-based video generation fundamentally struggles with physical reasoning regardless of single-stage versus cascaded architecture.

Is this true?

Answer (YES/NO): NO